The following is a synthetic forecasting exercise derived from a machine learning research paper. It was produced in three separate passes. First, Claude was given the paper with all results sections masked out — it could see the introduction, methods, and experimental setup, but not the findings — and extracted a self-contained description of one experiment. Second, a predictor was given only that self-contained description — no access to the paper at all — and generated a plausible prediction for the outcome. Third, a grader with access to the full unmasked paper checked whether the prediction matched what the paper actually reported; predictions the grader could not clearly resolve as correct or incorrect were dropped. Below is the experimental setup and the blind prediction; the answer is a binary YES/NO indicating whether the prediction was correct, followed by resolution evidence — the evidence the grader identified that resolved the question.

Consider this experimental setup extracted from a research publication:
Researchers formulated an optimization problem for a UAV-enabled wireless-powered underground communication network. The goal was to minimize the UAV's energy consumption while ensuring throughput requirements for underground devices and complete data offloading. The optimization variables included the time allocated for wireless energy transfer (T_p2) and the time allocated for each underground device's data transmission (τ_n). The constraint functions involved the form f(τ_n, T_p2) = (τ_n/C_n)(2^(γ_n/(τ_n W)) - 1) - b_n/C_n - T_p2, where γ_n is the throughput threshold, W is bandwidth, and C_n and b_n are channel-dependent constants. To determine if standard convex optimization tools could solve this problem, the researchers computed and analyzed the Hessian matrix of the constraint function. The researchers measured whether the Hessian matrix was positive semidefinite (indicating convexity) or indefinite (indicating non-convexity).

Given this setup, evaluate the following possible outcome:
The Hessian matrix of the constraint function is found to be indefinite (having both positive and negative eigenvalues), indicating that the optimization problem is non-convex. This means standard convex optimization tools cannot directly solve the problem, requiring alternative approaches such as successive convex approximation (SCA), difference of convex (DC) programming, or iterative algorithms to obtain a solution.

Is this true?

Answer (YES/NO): NO